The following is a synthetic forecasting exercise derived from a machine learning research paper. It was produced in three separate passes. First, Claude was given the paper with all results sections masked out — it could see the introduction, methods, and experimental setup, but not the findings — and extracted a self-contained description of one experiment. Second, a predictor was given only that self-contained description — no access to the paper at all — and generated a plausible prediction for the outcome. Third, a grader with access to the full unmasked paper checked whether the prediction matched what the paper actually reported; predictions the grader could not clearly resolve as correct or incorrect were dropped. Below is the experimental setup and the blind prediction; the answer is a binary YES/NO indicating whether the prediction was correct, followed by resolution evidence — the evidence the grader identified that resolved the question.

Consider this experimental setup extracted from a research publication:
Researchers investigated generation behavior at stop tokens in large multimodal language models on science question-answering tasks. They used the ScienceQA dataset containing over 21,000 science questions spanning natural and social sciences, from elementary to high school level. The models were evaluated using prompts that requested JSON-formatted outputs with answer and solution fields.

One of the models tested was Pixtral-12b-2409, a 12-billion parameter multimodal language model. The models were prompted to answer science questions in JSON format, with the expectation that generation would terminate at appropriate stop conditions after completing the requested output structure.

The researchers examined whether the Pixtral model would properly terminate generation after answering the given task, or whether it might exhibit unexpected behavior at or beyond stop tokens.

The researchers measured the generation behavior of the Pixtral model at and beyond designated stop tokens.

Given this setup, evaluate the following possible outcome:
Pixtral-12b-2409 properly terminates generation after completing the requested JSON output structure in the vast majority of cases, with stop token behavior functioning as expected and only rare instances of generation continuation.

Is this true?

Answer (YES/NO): NO